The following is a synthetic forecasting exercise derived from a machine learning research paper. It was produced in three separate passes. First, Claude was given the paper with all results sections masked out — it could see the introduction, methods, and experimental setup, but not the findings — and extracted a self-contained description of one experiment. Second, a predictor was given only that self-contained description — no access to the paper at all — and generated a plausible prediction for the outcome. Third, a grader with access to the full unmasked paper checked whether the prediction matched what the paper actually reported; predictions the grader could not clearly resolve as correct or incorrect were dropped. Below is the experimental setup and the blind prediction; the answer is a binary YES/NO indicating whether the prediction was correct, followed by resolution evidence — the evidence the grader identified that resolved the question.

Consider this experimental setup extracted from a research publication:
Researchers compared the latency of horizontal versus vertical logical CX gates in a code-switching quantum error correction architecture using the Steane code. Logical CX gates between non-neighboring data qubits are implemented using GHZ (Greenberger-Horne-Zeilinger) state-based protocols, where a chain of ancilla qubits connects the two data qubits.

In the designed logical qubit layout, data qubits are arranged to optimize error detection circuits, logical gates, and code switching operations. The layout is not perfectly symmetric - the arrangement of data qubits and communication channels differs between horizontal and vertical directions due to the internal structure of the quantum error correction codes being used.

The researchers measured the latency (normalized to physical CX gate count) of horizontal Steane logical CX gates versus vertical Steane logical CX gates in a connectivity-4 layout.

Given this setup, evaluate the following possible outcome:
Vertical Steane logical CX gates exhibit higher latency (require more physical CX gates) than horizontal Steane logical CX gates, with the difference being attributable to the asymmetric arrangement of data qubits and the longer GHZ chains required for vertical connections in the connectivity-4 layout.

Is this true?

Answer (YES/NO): NO